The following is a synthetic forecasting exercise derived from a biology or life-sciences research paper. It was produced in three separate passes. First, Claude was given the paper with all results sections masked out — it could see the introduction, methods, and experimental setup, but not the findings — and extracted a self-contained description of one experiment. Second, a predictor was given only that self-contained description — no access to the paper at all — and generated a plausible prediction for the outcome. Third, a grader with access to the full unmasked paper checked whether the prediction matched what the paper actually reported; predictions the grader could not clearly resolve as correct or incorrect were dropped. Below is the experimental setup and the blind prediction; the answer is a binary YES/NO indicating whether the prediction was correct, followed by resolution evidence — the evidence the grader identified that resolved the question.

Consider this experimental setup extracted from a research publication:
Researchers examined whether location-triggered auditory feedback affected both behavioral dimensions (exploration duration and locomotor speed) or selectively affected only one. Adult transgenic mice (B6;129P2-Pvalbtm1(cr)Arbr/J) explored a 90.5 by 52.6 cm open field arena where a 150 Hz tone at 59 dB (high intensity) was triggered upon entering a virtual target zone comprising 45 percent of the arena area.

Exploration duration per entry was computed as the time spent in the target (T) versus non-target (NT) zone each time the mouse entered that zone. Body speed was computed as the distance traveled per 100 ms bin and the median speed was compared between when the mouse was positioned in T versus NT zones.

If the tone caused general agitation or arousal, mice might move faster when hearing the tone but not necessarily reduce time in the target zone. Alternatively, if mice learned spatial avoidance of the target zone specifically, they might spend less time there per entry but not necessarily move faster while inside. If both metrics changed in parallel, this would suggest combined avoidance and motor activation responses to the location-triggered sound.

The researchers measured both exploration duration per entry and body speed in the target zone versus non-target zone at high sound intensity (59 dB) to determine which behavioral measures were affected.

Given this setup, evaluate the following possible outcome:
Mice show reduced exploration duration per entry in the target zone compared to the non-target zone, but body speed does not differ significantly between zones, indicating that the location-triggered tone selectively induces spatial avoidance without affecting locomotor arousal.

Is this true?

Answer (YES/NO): NO